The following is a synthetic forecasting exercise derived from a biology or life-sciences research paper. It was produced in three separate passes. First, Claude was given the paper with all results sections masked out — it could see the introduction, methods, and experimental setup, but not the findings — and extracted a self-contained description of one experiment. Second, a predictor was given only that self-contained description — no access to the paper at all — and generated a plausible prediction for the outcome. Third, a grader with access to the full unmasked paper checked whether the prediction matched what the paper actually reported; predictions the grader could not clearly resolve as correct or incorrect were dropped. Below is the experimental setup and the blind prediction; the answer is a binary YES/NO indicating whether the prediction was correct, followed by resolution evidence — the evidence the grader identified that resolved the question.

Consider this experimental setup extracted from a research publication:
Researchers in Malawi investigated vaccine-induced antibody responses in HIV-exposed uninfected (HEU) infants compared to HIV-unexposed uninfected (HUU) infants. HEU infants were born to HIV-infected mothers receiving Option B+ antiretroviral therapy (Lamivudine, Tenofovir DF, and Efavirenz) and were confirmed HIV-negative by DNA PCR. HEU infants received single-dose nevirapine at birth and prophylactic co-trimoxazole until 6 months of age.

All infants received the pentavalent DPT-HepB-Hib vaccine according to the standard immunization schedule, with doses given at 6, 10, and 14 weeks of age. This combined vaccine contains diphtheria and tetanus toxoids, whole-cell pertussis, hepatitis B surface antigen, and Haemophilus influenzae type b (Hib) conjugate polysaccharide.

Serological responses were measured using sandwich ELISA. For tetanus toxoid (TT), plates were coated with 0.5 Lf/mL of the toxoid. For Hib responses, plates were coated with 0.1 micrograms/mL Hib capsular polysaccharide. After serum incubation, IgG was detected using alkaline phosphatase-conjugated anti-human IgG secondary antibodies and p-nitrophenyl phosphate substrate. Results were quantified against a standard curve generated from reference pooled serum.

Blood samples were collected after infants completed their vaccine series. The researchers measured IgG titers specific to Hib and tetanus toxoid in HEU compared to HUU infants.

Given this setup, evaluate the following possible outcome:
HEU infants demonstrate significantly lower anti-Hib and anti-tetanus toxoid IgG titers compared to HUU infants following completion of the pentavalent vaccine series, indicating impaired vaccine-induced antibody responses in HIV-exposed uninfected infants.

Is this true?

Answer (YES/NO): NO